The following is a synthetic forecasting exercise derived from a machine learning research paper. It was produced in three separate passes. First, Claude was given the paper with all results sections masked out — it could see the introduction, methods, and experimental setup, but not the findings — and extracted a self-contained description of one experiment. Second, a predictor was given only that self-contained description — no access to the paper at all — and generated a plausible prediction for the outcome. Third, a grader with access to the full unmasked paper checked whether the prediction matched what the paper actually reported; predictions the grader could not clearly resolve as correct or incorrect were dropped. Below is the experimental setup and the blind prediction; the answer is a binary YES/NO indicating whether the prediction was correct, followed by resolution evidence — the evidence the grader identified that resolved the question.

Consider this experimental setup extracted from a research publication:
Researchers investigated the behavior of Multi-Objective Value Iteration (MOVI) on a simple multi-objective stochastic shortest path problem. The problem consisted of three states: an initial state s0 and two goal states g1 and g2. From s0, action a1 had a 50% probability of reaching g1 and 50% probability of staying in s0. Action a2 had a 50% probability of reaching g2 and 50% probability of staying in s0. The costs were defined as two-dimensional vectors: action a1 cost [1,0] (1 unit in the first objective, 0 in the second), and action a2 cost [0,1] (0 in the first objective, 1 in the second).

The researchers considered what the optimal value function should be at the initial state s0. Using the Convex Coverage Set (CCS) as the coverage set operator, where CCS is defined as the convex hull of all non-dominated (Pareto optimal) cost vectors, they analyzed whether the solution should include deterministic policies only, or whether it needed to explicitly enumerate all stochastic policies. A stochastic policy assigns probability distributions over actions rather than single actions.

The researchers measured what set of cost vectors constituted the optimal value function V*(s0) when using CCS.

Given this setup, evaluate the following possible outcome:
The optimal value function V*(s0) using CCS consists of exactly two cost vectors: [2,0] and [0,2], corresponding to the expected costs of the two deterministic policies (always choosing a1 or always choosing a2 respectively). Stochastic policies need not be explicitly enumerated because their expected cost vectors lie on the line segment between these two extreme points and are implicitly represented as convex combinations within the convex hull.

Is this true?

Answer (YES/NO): YES